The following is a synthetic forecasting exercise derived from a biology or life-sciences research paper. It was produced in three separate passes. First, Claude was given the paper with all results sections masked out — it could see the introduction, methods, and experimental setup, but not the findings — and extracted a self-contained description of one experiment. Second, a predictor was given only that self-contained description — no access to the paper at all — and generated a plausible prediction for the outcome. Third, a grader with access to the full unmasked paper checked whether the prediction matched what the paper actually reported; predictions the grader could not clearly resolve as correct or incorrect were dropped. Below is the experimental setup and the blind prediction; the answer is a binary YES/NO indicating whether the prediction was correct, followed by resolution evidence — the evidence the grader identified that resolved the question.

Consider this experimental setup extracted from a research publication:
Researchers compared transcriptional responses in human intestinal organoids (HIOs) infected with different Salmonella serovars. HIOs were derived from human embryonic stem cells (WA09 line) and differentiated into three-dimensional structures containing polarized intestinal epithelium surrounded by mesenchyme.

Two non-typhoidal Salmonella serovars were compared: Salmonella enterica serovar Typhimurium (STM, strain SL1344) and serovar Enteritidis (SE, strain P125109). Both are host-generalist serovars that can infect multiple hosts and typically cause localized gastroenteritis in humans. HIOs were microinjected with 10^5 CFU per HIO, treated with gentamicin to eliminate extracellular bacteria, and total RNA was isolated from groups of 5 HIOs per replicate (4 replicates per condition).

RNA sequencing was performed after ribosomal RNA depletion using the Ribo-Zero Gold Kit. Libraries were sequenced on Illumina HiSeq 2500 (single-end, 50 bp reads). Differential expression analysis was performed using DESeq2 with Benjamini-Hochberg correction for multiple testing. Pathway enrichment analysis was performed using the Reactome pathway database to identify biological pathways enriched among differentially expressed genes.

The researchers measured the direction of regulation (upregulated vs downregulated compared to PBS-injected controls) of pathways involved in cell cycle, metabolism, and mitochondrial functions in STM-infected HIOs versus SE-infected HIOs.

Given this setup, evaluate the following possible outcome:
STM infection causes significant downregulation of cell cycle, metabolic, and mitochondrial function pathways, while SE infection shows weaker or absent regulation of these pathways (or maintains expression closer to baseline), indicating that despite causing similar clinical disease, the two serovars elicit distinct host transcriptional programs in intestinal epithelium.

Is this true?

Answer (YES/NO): NO